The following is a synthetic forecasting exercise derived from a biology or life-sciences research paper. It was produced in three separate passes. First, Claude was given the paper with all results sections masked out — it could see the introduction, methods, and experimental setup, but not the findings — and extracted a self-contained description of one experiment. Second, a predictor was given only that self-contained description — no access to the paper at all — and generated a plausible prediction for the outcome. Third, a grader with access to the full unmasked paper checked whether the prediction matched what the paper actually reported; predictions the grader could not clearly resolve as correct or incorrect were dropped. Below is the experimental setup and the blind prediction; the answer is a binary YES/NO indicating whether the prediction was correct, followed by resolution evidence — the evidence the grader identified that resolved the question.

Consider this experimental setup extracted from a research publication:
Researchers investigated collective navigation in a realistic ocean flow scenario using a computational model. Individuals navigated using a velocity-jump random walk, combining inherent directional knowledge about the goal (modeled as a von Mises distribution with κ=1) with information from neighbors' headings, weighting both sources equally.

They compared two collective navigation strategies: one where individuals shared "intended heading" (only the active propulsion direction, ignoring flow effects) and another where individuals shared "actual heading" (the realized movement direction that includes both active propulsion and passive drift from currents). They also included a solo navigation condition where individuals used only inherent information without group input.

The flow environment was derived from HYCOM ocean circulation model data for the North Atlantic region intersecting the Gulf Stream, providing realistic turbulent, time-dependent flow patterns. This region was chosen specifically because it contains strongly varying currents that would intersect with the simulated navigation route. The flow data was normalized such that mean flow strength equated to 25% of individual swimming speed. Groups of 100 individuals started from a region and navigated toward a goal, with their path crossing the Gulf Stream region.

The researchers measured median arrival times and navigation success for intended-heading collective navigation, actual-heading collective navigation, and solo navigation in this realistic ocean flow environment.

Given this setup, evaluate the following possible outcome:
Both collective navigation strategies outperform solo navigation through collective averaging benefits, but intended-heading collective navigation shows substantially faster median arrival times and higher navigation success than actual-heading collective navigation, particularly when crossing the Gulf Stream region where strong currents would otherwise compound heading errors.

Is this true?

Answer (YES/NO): NO